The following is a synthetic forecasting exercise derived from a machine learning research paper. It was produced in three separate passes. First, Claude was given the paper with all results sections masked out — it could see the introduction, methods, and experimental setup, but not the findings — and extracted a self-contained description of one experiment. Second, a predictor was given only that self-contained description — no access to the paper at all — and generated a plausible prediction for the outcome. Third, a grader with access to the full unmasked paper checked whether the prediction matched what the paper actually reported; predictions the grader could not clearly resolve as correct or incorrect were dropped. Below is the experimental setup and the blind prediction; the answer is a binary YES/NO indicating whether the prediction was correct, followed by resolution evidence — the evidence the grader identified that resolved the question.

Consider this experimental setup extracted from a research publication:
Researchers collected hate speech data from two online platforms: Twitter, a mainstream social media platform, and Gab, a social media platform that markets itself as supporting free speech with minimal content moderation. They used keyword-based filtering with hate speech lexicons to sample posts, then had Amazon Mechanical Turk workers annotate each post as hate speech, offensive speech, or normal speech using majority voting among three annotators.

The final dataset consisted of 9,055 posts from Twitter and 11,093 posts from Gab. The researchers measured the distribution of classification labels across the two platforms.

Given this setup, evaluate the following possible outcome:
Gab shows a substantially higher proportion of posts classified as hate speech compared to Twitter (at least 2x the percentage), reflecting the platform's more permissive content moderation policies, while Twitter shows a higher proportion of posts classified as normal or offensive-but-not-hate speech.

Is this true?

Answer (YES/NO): NO